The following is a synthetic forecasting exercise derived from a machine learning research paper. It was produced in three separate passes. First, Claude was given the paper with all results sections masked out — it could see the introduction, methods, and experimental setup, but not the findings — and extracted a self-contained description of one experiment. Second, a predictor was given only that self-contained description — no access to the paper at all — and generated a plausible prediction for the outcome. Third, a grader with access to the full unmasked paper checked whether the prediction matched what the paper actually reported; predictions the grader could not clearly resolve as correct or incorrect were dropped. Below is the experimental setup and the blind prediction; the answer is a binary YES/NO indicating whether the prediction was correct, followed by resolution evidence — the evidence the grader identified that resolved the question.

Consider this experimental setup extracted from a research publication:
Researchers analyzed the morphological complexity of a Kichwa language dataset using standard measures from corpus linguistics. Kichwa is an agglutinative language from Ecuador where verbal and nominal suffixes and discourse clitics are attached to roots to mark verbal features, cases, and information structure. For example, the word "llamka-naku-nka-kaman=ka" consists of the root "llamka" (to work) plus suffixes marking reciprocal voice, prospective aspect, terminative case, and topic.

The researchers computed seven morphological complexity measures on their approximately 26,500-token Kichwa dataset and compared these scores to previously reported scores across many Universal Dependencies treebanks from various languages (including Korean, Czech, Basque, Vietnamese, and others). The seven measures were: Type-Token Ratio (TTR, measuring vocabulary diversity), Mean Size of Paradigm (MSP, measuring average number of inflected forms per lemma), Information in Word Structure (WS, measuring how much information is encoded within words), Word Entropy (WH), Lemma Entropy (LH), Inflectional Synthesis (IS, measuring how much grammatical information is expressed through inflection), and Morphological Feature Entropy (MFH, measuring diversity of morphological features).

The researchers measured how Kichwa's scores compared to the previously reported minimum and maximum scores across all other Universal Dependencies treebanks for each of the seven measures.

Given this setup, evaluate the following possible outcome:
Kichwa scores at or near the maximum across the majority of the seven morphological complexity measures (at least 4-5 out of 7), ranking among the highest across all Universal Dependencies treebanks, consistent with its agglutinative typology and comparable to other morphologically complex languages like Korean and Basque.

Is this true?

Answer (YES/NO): YES